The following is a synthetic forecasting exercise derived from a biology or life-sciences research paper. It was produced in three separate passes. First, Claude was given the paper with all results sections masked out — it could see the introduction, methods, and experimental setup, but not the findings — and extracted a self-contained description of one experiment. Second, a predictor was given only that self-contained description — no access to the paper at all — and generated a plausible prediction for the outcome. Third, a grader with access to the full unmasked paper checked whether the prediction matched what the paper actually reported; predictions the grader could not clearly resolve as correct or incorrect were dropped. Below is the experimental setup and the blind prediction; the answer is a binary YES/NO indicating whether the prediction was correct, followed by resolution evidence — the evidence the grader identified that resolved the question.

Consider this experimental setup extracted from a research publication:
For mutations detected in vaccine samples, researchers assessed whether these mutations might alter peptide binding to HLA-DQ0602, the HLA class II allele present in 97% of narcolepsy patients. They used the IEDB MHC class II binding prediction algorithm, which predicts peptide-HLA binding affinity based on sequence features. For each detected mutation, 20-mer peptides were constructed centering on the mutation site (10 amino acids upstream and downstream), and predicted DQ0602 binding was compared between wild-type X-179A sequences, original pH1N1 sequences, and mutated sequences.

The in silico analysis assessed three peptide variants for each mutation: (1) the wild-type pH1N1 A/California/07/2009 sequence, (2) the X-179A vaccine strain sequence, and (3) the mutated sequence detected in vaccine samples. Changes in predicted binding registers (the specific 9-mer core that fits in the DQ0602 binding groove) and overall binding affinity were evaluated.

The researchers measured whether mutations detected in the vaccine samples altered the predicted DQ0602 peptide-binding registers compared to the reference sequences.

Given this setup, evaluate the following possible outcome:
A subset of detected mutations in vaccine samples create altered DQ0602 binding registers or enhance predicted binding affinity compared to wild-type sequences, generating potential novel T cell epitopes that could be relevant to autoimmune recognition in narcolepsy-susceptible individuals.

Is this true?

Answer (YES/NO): YES